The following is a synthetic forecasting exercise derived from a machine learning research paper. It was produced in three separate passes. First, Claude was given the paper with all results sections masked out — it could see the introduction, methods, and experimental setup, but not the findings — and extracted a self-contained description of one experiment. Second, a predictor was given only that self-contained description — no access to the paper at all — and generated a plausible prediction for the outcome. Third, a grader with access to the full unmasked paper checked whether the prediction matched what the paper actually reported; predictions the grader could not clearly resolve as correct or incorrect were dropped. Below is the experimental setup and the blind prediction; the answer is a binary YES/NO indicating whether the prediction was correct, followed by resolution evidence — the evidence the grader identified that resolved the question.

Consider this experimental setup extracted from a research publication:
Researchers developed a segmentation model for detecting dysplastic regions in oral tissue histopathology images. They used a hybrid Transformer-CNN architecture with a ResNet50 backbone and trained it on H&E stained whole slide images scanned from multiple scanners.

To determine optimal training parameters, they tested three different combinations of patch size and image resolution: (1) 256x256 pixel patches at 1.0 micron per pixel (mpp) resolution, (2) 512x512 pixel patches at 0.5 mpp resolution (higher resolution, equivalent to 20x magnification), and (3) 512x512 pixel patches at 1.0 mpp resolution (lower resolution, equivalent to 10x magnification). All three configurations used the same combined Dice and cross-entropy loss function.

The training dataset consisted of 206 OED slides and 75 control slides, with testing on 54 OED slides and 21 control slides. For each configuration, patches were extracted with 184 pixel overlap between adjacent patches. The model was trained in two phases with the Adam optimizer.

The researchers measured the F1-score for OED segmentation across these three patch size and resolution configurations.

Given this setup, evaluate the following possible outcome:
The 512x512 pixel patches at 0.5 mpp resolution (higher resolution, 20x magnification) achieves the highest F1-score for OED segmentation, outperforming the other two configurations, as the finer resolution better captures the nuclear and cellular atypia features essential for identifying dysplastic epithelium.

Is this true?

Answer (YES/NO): NO